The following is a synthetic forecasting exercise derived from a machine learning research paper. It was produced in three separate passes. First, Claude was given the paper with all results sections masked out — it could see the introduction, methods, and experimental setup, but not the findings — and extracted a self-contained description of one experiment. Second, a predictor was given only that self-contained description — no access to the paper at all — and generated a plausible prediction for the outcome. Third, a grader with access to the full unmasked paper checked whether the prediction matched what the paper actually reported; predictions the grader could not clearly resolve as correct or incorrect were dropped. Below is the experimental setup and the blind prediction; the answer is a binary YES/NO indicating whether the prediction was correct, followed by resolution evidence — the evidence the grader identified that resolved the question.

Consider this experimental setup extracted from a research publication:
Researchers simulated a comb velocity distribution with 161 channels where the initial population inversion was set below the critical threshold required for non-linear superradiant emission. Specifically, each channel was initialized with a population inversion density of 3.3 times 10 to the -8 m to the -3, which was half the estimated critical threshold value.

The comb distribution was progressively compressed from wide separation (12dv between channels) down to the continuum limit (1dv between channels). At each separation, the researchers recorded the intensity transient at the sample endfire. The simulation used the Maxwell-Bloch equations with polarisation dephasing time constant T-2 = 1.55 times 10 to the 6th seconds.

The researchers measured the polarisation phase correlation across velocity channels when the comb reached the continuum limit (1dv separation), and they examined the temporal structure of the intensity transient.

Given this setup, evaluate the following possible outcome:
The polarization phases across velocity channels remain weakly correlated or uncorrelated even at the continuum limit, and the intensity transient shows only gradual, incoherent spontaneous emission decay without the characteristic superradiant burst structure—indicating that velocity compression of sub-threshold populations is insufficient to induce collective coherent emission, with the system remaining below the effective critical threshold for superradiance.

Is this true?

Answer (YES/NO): YES